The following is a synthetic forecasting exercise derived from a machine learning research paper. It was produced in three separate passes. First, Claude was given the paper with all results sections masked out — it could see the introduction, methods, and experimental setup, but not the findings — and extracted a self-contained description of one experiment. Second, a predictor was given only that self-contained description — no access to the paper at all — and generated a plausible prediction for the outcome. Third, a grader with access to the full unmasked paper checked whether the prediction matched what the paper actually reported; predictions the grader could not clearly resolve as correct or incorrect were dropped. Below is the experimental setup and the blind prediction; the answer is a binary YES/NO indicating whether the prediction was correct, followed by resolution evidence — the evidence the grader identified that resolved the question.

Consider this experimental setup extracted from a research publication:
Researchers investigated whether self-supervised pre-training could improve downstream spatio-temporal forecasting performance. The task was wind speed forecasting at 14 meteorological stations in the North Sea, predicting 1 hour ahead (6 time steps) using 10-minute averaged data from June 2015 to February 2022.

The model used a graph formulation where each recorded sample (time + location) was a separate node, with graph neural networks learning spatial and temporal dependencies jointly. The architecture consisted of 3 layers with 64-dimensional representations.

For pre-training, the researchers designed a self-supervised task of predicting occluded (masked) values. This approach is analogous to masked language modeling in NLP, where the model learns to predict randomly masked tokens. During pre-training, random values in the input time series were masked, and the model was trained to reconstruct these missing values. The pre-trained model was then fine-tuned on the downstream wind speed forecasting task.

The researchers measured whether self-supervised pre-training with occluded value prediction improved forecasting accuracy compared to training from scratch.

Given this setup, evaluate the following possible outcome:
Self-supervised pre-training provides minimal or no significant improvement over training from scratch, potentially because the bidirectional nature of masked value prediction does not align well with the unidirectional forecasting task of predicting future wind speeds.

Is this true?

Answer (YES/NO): YES